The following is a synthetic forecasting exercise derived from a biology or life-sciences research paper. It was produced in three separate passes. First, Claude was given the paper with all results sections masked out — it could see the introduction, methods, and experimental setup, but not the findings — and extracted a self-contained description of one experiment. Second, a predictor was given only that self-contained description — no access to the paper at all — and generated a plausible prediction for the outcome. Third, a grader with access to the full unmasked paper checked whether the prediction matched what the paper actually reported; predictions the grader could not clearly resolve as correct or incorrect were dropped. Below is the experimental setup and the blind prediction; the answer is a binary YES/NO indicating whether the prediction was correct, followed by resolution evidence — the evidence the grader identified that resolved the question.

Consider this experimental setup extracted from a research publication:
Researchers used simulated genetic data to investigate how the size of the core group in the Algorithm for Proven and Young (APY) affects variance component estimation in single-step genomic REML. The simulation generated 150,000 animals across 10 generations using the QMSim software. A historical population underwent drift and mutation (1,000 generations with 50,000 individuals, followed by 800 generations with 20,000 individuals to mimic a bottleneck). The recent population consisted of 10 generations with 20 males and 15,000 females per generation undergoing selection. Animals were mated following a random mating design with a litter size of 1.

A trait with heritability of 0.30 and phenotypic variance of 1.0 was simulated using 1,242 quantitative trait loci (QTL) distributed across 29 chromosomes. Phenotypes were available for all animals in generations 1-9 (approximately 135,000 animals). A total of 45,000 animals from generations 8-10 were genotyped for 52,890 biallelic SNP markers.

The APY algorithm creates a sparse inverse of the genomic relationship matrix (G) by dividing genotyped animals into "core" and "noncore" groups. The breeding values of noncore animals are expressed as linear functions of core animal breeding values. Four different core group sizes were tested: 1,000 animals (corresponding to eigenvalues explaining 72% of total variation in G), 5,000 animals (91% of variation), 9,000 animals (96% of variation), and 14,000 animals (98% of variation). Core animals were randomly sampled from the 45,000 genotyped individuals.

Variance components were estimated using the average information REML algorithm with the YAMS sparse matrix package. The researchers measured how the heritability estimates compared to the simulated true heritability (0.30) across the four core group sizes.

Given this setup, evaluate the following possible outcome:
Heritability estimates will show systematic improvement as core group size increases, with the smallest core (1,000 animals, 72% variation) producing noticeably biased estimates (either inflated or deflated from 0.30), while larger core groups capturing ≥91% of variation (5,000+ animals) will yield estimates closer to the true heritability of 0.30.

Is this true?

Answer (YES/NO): YES